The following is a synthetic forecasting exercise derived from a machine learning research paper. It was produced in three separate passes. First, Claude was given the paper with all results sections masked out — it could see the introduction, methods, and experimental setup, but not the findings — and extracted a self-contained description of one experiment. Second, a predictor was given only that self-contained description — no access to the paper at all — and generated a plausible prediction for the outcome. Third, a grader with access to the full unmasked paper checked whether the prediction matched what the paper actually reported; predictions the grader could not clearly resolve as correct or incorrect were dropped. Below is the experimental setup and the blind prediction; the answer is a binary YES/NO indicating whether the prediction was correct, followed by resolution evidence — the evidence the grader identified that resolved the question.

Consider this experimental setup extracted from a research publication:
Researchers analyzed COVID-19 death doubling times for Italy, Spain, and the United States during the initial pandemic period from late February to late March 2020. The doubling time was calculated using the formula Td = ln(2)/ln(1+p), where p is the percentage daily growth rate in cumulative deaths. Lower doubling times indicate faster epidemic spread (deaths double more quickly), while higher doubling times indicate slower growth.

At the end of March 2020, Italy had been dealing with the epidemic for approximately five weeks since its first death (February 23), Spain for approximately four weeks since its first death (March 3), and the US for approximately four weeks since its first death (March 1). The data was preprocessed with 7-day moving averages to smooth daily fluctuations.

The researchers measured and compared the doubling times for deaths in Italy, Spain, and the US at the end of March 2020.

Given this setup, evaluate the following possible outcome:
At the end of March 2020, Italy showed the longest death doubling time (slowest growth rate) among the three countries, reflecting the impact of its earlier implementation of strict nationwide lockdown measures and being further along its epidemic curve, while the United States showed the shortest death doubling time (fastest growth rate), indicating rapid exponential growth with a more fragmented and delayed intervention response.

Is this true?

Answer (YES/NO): YES